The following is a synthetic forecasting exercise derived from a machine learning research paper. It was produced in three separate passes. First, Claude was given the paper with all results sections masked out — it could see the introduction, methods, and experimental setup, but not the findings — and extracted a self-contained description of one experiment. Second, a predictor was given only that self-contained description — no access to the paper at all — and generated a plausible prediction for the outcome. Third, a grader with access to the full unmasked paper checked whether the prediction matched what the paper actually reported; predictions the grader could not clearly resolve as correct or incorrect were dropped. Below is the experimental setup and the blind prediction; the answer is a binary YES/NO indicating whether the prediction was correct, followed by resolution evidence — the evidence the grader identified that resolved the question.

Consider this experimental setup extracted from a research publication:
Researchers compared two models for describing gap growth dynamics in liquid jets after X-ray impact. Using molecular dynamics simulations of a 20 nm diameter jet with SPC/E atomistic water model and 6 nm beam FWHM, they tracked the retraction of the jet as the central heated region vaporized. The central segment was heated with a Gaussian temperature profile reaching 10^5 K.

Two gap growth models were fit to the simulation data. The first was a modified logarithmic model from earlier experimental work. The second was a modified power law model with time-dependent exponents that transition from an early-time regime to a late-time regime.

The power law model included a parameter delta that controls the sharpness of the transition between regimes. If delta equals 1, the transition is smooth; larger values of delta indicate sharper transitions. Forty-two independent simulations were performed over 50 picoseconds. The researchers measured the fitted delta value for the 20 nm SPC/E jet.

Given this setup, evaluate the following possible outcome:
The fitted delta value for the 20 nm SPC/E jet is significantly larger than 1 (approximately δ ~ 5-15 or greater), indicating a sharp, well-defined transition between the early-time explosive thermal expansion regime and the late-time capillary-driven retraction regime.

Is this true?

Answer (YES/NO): NO